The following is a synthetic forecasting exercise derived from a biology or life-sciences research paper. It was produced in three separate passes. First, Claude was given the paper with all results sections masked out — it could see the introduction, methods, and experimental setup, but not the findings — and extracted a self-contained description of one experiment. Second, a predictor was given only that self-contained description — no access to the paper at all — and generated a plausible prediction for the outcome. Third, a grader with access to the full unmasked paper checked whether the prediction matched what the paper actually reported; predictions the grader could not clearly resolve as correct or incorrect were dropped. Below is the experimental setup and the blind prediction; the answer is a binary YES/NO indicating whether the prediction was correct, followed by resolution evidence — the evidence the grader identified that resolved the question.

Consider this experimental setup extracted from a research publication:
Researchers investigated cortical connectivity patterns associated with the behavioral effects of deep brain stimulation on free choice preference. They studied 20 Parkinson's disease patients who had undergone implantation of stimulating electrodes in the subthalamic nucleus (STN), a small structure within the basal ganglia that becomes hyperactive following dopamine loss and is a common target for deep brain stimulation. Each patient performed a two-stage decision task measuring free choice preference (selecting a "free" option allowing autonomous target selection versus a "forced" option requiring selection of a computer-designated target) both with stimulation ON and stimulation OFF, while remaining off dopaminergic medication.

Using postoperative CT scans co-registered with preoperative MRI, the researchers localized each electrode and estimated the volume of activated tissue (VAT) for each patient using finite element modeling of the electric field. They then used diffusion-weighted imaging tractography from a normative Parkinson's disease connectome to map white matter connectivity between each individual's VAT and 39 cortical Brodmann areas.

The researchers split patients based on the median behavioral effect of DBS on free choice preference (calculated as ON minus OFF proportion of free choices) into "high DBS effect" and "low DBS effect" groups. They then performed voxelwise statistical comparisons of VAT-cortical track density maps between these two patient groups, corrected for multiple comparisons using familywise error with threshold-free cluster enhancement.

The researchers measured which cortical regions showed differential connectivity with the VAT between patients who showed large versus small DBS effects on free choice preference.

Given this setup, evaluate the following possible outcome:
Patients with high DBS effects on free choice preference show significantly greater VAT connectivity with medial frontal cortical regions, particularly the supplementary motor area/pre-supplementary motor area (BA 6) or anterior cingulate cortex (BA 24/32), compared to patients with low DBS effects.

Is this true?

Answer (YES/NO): YES